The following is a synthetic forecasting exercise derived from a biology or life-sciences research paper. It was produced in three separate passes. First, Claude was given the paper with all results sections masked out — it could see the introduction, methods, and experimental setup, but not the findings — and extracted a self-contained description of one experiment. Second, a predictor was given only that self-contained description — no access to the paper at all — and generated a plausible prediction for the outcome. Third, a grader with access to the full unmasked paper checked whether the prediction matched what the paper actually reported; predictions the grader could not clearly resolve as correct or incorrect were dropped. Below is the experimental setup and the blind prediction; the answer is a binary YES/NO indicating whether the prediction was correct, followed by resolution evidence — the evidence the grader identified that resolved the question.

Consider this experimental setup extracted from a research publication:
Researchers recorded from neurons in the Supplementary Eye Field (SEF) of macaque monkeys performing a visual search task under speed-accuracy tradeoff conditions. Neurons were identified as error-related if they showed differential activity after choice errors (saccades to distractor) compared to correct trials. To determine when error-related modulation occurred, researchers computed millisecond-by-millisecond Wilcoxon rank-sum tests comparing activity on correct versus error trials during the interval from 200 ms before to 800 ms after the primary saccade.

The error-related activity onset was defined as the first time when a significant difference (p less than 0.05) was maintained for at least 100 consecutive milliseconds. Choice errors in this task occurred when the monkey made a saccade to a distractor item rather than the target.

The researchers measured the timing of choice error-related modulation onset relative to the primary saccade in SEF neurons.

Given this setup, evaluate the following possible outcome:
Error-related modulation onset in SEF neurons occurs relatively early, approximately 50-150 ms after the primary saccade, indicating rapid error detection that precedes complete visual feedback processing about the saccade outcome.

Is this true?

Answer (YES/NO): NO